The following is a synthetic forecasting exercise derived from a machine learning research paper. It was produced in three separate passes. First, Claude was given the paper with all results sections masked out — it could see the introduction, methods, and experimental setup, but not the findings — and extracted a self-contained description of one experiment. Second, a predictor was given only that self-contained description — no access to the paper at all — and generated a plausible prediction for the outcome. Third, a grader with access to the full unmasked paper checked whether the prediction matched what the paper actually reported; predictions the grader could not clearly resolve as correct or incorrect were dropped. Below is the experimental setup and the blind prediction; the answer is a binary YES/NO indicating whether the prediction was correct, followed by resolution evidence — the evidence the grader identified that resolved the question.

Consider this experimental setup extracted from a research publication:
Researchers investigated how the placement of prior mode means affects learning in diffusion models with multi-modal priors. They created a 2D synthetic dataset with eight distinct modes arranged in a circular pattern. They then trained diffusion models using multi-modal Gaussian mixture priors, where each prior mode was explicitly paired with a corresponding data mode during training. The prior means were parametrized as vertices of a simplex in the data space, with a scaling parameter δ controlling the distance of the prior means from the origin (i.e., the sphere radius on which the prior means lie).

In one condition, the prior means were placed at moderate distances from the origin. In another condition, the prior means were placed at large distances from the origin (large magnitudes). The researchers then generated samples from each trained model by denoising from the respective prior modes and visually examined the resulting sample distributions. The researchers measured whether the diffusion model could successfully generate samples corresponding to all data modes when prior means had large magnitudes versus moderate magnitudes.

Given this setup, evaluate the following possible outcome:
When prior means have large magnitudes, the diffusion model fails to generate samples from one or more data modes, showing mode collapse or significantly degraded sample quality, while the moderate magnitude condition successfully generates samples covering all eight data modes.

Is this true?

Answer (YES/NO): YES